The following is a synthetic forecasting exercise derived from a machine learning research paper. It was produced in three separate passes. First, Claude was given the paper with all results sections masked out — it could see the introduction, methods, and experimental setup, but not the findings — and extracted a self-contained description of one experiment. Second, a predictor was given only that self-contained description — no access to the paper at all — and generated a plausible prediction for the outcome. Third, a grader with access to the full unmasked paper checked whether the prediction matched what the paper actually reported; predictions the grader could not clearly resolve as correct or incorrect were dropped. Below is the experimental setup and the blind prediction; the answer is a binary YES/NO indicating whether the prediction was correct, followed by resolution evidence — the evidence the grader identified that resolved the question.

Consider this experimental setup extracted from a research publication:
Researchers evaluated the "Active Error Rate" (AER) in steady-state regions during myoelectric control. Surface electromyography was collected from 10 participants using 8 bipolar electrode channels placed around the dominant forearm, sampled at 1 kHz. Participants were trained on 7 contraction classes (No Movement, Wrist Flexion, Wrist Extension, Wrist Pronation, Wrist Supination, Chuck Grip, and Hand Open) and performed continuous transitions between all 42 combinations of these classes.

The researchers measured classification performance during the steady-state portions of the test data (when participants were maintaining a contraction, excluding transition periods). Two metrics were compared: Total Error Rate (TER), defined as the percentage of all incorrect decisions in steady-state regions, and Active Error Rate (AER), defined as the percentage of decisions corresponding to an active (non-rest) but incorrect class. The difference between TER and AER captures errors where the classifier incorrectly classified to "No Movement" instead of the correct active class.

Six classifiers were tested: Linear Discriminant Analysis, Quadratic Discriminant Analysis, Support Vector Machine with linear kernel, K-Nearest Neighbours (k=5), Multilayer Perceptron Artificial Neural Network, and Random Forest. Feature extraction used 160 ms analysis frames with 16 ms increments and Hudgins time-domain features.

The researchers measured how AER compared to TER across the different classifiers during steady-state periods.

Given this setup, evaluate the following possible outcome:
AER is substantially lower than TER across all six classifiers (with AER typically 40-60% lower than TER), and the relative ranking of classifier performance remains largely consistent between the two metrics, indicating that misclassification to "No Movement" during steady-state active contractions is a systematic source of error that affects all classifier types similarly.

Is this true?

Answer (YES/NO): NO